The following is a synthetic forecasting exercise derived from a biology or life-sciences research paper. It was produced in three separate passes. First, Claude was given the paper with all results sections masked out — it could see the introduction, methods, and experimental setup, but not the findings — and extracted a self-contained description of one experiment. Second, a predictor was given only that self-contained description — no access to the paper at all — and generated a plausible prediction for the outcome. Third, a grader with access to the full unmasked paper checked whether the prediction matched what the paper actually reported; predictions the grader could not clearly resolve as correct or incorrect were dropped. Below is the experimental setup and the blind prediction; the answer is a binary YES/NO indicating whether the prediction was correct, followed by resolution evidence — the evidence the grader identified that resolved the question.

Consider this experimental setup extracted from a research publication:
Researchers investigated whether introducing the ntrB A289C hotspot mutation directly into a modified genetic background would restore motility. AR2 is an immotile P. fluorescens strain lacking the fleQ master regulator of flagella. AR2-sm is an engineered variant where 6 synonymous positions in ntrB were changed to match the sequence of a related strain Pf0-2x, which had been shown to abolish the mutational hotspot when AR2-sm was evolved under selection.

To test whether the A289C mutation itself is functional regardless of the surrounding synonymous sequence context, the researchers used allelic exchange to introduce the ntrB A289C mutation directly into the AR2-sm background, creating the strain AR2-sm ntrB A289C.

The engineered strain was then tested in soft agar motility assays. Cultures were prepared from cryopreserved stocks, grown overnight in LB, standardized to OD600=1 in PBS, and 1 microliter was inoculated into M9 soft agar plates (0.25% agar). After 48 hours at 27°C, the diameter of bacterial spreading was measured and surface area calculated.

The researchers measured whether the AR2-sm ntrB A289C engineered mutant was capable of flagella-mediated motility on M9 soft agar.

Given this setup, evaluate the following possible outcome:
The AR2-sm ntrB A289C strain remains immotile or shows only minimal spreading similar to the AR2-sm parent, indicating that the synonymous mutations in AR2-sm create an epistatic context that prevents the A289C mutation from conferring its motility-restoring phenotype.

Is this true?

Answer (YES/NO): NO